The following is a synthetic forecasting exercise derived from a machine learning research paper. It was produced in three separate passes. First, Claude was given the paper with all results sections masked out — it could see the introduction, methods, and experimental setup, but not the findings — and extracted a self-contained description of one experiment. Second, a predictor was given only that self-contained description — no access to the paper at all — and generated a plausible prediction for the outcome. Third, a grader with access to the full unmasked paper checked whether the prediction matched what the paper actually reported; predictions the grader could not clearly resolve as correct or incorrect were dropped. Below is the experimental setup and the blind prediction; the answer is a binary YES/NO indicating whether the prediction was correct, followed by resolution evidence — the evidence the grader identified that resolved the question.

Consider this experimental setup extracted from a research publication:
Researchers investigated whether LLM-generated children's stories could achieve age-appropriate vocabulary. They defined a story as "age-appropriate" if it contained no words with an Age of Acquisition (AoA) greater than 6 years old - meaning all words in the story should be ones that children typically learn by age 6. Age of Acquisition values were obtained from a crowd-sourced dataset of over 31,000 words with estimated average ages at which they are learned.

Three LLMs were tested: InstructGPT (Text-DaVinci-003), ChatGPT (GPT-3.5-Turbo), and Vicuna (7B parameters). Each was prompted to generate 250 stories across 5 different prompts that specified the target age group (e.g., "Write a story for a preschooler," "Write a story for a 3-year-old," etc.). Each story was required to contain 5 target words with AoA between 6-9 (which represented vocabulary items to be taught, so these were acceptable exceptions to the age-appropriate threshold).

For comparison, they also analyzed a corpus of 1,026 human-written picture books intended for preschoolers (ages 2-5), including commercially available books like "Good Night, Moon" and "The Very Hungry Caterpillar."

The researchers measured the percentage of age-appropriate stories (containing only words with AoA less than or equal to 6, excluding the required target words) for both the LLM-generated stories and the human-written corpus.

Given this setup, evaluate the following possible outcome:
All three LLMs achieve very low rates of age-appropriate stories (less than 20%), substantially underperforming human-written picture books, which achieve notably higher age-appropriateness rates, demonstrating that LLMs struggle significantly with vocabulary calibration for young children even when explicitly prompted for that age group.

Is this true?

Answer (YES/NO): NO